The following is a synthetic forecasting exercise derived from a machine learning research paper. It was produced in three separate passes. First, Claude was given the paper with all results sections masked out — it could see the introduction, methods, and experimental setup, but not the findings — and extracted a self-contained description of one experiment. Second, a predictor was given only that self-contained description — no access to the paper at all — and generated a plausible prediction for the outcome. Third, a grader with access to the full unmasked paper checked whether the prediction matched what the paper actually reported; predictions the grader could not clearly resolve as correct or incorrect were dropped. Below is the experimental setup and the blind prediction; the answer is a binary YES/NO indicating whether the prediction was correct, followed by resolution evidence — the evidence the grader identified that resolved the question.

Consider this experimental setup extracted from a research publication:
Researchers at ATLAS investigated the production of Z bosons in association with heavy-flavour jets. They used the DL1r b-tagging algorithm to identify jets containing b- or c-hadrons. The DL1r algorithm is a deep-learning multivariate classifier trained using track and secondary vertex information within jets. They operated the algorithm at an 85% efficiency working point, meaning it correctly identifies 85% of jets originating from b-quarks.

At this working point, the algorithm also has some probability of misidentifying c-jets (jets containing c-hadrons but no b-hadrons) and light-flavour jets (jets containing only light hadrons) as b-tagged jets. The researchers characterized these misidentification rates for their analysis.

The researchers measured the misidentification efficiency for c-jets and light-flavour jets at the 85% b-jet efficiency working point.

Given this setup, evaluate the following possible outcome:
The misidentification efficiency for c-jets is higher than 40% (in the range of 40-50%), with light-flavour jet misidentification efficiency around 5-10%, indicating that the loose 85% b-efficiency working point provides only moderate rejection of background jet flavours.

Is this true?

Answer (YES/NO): NO